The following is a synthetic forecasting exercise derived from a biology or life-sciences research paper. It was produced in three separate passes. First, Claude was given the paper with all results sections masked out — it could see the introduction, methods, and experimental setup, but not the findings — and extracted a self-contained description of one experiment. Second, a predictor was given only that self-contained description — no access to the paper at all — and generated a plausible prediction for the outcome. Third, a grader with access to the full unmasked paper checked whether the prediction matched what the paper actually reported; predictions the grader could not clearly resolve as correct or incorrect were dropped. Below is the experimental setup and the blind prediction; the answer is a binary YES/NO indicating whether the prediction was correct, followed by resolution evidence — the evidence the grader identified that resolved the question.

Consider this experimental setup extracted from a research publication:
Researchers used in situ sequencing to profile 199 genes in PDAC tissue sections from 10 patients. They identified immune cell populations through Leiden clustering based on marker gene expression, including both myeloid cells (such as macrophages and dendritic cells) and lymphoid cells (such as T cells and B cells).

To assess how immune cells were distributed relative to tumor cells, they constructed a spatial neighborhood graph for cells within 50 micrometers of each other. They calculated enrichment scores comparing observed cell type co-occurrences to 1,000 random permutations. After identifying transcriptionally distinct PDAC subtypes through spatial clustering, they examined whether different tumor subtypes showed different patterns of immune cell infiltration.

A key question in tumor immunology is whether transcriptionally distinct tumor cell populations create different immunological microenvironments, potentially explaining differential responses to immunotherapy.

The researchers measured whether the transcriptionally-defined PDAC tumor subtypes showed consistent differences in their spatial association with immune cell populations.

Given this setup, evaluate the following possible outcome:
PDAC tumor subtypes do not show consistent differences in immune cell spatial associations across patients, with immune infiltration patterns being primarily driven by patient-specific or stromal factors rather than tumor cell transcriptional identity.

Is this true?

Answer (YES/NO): NO